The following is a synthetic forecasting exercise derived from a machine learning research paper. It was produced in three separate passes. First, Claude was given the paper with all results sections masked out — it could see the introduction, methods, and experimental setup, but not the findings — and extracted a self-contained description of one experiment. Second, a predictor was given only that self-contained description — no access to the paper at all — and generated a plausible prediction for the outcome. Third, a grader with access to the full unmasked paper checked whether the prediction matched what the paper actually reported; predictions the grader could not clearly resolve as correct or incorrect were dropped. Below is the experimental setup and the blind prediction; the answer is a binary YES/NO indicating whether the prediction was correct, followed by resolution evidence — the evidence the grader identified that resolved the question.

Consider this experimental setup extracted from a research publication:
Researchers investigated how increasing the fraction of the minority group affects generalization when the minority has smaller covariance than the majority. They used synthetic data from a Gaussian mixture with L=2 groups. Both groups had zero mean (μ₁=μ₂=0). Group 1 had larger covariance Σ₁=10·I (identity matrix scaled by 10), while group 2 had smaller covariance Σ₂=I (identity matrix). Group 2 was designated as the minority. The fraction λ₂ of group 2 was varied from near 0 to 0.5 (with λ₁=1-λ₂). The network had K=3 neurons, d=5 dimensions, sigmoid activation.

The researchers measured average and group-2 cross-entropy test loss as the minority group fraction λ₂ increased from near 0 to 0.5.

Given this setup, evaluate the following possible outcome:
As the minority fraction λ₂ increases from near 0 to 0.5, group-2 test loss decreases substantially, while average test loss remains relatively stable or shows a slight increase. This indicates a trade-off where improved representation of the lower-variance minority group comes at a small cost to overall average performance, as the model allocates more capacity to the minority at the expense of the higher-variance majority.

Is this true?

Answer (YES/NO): NO